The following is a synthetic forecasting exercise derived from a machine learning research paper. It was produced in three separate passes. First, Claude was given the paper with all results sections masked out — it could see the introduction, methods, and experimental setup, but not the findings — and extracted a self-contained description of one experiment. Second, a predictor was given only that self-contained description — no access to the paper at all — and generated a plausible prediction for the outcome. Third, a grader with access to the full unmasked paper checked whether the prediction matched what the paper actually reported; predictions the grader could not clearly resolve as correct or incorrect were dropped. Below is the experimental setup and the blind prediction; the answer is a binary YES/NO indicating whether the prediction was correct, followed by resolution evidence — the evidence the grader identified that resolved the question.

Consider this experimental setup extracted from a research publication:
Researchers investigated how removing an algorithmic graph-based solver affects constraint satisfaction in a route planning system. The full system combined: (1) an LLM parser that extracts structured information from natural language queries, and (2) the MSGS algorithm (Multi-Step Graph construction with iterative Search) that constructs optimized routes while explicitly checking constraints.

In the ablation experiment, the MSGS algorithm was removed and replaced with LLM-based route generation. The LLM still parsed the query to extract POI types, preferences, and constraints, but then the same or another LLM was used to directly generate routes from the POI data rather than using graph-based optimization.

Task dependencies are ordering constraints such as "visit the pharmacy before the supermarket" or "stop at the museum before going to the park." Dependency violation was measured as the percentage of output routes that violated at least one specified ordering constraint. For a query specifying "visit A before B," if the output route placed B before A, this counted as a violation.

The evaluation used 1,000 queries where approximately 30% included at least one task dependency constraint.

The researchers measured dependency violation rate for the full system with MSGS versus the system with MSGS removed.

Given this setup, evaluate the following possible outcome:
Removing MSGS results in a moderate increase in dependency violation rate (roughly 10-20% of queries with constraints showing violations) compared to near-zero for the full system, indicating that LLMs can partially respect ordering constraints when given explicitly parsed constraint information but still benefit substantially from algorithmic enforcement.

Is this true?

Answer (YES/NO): NO